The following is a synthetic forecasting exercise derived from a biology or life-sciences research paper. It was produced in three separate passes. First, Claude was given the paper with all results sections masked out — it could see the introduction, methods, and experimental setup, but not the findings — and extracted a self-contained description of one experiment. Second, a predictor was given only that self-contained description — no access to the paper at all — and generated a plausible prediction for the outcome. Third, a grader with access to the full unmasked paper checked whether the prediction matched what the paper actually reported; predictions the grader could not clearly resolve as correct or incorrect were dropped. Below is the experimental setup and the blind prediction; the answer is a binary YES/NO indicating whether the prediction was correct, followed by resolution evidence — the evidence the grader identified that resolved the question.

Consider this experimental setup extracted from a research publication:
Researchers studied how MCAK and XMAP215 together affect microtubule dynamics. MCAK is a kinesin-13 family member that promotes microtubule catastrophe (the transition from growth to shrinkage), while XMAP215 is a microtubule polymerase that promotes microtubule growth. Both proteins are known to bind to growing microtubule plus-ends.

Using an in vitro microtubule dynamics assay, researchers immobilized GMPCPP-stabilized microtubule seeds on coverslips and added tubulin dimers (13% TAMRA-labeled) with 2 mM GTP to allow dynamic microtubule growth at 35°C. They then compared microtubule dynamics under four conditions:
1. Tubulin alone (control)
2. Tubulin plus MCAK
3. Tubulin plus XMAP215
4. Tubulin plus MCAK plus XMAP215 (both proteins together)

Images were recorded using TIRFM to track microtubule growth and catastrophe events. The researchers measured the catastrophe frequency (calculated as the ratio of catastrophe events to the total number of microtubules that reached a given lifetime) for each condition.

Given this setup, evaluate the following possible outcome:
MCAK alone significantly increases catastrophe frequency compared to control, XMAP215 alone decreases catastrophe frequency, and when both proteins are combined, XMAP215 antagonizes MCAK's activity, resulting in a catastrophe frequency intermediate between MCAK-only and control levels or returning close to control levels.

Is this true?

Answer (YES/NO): NO